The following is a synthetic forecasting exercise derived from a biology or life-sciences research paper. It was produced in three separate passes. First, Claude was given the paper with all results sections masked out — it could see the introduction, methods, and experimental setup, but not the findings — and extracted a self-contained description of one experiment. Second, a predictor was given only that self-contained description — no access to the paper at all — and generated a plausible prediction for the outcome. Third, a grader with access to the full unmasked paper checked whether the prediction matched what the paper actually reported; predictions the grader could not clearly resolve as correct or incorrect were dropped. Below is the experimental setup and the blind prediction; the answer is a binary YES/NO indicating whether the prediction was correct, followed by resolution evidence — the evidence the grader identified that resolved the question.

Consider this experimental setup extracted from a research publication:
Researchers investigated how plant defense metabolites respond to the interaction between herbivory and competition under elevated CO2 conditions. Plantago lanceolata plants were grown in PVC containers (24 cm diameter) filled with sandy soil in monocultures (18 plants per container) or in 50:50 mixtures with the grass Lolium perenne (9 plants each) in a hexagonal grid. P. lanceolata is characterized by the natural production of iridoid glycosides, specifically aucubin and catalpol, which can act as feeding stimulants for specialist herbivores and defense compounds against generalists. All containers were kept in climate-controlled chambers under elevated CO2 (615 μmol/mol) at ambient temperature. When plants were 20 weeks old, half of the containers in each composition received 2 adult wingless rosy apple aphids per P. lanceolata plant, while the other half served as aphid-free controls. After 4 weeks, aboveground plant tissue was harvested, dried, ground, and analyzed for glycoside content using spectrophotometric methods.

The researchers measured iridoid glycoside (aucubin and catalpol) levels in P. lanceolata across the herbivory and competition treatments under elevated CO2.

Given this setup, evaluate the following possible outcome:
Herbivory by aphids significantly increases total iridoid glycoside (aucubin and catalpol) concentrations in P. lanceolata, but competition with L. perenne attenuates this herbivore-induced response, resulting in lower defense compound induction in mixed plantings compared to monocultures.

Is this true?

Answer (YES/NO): YES